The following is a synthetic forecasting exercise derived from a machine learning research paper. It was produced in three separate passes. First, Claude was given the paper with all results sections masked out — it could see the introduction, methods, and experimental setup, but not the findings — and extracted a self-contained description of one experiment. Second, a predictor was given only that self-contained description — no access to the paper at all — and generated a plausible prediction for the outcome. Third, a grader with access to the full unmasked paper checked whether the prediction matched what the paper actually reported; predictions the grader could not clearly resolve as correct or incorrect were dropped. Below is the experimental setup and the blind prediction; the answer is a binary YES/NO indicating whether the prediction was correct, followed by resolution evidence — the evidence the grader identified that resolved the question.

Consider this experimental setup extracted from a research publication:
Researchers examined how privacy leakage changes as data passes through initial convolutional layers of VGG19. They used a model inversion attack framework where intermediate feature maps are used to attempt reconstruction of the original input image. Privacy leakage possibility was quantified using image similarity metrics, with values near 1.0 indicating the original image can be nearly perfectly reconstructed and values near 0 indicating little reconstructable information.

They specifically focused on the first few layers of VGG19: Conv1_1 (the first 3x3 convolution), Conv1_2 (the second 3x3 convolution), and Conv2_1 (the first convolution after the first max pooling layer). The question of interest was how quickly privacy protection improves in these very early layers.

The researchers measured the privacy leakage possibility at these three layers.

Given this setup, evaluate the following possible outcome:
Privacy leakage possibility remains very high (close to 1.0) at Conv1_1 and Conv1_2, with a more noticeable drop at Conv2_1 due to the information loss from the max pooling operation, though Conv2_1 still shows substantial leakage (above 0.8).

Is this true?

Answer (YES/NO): YES